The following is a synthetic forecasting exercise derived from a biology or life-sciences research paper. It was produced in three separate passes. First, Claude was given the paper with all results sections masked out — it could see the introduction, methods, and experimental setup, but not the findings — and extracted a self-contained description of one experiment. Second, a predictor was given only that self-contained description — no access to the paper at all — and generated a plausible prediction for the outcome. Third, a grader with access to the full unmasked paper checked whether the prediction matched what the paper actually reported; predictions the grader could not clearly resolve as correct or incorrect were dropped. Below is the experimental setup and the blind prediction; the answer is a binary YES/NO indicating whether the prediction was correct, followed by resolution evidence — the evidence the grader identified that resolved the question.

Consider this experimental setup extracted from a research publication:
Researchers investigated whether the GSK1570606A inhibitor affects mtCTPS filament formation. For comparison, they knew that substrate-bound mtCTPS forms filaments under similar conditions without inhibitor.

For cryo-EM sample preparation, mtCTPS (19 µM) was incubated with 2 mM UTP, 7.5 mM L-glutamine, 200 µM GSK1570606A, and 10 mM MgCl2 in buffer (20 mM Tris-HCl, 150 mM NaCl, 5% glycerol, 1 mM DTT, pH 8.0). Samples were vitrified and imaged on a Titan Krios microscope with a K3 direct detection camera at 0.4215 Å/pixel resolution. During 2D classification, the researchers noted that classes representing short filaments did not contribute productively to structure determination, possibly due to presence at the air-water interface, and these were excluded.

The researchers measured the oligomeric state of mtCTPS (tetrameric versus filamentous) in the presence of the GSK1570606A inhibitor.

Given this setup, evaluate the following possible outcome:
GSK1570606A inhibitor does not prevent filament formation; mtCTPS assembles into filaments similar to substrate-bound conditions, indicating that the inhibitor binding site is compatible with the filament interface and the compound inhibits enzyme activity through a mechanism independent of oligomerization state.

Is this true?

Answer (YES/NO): NO